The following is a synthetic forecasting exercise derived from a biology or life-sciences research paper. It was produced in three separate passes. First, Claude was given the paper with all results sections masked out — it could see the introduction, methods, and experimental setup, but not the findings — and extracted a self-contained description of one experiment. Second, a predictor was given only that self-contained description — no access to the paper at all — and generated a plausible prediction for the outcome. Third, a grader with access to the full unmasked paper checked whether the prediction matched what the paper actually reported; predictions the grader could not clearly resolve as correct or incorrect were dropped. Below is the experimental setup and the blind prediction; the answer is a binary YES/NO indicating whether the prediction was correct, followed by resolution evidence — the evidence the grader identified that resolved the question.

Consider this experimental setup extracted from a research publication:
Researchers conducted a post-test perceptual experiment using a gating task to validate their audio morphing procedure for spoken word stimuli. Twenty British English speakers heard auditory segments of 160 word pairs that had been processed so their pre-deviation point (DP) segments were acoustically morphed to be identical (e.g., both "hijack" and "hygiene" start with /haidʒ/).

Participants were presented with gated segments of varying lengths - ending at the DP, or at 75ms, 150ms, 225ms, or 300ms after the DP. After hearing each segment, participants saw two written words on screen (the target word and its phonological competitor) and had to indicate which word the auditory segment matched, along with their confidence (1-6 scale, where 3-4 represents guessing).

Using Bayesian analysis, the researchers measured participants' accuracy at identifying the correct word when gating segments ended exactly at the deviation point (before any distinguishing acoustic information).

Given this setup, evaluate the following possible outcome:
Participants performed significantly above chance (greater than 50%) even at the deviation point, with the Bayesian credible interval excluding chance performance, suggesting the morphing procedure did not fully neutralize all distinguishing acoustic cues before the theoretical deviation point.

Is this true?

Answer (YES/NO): NO